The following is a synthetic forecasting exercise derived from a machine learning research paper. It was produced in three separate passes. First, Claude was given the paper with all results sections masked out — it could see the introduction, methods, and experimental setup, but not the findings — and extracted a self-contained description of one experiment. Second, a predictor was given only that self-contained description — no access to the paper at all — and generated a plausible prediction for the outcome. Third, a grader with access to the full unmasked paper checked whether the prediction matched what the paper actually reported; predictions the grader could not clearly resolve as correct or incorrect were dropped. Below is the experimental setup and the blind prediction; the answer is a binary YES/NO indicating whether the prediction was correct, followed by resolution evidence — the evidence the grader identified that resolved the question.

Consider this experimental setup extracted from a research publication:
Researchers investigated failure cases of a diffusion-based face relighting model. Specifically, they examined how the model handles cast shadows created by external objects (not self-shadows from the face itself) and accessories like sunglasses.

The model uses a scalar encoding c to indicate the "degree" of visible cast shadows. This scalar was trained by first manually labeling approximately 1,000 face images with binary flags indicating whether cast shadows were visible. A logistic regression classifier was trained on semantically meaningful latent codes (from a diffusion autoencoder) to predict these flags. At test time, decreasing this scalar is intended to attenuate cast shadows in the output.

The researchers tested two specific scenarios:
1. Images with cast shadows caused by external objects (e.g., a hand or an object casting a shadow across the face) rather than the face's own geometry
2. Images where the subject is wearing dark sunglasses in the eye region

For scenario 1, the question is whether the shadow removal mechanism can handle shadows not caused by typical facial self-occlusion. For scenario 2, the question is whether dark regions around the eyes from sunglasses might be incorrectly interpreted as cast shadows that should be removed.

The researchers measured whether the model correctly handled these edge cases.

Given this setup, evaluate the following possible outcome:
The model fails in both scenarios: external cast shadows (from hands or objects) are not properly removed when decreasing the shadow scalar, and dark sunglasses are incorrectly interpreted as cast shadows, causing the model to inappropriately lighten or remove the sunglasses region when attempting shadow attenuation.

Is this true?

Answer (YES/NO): YES